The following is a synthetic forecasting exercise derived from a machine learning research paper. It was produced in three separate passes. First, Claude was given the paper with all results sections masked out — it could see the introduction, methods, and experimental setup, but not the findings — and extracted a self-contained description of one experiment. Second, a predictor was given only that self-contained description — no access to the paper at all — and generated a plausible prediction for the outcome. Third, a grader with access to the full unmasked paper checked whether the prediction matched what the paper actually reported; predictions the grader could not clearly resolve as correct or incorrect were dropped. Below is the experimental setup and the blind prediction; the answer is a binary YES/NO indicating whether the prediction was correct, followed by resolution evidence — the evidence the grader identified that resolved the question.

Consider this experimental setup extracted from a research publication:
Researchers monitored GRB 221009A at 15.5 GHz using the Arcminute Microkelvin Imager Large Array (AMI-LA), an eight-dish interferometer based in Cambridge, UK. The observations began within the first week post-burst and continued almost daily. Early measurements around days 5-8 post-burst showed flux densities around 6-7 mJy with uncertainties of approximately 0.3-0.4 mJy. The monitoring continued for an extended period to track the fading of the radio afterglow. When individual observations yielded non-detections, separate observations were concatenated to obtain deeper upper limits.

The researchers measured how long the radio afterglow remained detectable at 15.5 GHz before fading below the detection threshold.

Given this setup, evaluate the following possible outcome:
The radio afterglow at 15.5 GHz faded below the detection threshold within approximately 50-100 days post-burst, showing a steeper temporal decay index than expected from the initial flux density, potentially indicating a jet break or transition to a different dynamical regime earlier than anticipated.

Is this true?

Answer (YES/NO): NO